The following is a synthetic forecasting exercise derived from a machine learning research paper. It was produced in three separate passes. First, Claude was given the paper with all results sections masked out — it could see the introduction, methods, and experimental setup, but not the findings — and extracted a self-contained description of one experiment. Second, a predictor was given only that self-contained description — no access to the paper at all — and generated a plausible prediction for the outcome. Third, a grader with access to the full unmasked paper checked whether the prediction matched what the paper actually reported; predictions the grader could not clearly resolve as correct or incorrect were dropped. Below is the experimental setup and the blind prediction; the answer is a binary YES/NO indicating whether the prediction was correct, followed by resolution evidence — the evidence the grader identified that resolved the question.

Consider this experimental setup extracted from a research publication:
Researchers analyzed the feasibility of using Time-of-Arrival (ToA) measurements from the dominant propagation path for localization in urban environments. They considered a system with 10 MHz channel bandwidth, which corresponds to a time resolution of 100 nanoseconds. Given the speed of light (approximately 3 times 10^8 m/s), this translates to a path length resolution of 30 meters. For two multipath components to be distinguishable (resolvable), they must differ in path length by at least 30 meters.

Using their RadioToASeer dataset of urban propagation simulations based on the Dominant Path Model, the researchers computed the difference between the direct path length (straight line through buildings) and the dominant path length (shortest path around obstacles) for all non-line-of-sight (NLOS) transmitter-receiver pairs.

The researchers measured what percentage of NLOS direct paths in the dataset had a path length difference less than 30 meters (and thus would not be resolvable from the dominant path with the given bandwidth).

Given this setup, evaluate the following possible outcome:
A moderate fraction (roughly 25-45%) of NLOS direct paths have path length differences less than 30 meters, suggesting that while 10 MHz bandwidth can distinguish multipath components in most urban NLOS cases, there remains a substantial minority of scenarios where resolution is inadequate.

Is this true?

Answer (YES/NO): NO